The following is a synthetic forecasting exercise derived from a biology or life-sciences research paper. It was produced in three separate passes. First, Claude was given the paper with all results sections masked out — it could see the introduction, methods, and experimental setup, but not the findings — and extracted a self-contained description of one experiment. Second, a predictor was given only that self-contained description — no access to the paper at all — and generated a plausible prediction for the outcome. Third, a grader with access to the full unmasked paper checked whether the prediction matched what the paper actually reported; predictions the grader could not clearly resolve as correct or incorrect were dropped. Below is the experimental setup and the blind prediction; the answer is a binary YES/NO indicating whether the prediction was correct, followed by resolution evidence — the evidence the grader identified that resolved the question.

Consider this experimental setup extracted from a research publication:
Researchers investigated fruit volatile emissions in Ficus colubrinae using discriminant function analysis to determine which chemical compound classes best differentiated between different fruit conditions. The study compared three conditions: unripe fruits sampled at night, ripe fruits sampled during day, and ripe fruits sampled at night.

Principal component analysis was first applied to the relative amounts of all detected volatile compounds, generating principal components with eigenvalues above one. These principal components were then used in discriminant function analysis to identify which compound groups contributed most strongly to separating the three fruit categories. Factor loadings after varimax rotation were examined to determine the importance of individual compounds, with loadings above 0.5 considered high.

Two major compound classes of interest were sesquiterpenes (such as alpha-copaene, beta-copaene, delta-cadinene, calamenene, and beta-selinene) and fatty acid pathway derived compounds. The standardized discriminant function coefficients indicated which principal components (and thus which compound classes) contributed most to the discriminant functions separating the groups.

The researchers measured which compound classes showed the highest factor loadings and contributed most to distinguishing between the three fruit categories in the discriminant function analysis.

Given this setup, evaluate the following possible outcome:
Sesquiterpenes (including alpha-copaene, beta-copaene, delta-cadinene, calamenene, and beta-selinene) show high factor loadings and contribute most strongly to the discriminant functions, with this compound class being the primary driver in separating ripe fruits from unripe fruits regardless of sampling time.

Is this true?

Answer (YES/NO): NO